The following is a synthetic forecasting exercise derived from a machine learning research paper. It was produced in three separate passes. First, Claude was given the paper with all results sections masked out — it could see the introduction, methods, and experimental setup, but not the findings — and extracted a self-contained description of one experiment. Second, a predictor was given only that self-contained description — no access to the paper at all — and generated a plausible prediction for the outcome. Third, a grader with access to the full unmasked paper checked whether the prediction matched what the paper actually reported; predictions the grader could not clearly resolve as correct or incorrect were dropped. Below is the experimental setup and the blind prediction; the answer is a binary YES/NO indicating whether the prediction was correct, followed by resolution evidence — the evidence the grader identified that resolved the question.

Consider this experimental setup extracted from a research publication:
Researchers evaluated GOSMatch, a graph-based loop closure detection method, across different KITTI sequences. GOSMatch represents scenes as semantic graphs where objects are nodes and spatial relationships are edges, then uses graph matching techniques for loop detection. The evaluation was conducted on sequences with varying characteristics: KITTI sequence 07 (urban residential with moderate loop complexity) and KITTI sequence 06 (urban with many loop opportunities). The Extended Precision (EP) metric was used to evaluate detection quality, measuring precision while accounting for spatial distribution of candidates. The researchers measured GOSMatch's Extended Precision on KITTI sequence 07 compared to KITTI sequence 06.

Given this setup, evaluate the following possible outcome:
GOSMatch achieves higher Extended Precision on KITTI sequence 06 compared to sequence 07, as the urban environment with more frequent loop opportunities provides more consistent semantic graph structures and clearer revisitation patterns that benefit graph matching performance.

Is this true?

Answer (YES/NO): NO